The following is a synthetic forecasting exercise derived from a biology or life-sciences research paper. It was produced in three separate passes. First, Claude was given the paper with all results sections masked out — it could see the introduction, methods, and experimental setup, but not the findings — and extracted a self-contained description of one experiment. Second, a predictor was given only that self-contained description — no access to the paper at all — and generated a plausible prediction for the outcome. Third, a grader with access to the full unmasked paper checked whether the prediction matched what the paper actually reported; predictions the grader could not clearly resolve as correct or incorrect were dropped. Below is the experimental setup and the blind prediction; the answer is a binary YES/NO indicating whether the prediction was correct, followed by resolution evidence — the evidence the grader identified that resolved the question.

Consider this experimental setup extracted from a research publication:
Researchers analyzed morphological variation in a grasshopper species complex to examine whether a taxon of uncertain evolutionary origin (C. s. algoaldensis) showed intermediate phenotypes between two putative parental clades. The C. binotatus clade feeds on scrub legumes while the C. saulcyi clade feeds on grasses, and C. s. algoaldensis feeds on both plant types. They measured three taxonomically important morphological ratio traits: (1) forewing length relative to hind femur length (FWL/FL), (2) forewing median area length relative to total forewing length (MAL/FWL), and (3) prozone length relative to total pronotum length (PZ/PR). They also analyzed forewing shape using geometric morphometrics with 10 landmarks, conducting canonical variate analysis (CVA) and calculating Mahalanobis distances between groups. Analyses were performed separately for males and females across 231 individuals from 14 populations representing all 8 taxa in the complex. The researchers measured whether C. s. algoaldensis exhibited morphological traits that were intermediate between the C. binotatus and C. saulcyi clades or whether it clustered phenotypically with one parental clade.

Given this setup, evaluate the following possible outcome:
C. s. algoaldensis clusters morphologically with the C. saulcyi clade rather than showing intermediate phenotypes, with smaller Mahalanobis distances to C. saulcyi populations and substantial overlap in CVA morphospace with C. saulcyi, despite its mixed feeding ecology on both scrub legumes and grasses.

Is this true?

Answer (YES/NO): YES